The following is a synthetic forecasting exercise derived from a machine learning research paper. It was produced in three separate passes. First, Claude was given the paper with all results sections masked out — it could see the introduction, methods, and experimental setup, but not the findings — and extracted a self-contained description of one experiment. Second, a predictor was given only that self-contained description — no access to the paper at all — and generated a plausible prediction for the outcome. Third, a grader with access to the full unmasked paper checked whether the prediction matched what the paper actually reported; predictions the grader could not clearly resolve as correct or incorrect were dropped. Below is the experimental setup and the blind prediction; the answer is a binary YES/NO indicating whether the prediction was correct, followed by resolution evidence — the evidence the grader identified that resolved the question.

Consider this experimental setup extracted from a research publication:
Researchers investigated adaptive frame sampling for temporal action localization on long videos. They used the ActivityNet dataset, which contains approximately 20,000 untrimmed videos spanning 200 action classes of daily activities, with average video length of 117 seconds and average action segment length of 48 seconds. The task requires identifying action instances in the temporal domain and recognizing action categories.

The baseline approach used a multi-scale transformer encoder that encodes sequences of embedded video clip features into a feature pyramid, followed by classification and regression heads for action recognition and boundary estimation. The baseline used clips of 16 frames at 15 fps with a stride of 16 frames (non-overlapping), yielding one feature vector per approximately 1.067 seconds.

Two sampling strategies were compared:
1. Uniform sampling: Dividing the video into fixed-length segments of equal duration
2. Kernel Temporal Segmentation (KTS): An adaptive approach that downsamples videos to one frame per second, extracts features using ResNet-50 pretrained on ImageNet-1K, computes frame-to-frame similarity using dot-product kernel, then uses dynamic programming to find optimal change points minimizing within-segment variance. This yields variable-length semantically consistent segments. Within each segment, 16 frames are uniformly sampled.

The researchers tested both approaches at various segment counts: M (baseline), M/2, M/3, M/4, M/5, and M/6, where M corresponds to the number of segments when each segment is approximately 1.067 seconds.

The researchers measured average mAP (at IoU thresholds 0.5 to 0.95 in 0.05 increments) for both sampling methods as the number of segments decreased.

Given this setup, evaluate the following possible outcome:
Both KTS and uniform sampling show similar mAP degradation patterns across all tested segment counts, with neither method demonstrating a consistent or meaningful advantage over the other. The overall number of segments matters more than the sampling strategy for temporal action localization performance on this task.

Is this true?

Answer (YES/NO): NO